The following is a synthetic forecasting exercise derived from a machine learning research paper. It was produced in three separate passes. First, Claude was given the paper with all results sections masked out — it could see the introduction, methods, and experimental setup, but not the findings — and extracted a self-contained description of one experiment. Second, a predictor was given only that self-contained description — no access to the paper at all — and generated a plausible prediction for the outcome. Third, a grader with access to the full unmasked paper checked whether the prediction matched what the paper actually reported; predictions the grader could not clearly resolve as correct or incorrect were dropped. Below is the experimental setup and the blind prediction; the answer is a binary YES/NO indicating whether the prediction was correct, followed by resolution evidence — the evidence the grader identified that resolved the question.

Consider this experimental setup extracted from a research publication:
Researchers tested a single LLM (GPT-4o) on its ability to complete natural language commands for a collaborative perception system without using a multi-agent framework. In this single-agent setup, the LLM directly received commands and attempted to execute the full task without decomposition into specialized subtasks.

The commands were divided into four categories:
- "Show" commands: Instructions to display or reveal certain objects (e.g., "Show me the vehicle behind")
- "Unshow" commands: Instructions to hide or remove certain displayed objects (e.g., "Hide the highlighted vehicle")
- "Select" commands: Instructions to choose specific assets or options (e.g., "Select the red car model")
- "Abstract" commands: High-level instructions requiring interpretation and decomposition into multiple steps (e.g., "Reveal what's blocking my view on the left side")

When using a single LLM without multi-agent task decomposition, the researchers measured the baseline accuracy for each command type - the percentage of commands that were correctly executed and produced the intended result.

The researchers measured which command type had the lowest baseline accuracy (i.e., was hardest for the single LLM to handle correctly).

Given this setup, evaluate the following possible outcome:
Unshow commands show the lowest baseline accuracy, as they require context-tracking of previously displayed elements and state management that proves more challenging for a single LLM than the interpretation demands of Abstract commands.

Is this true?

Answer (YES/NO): YES